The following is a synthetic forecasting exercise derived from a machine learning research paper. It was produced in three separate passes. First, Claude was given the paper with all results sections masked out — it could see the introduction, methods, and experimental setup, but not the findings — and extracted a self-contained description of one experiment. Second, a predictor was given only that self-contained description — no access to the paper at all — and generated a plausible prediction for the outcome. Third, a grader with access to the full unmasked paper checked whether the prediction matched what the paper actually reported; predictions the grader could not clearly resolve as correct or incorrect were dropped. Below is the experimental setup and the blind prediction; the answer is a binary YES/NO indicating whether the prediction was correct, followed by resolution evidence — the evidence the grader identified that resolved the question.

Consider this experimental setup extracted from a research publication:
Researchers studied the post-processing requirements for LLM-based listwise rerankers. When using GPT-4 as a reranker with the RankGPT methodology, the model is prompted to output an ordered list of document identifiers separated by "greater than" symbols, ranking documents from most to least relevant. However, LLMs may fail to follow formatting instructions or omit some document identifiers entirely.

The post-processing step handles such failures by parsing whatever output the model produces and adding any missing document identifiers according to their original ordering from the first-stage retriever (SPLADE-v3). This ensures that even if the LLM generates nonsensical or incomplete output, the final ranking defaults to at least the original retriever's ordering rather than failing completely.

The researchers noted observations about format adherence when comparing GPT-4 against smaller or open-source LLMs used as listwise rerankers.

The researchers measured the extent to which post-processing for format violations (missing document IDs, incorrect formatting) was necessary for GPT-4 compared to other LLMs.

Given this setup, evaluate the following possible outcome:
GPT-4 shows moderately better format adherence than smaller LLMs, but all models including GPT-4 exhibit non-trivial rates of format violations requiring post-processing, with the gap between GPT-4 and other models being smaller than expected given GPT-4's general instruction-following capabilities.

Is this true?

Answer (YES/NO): NO